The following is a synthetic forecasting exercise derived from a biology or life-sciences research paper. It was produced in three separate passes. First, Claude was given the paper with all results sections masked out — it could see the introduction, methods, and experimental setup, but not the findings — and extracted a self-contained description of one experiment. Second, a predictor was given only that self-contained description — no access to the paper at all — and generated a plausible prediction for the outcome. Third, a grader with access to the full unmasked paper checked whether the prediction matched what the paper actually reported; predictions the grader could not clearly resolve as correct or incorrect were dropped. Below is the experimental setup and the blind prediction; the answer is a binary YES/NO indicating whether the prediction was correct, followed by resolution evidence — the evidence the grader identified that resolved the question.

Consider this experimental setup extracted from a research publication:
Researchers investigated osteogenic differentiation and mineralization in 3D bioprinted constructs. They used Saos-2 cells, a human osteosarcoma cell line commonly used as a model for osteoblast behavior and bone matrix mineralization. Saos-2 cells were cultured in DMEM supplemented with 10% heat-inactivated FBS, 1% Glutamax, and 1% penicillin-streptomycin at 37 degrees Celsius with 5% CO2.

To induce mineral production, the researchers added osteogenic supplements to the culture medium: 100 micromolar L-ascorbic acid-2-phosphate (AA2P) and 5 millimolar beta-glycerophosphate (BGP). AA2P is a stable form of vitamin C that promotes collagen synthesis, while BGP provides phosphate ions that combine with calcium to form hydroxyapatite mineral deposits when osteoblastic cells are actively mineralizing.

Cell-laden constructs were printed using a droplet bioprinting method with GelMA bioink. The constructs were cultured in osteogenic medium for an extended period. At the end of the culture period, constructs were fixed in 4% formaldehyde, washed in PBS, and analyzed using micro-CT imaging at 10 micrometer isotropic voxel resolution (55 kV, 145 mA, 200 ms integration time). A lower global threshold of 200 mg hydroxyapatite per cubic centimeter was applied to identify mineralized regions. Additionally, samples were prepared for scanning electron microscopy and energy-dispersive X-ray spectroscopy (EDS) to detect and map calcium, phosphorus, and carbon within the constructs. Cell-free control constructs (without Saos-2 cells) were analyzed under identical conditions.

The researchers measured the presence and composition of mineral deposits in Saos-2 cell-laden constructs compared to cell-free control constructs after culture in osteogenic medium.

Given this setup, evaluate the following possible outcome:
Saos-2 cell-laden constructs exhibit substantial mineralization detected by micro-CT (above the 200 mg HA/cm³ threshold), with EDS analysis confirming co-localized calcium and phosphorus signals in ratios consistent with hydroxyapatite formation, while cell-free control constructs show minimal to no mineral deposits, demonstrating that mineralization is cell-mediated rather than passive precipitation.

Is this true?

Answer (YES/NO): YES